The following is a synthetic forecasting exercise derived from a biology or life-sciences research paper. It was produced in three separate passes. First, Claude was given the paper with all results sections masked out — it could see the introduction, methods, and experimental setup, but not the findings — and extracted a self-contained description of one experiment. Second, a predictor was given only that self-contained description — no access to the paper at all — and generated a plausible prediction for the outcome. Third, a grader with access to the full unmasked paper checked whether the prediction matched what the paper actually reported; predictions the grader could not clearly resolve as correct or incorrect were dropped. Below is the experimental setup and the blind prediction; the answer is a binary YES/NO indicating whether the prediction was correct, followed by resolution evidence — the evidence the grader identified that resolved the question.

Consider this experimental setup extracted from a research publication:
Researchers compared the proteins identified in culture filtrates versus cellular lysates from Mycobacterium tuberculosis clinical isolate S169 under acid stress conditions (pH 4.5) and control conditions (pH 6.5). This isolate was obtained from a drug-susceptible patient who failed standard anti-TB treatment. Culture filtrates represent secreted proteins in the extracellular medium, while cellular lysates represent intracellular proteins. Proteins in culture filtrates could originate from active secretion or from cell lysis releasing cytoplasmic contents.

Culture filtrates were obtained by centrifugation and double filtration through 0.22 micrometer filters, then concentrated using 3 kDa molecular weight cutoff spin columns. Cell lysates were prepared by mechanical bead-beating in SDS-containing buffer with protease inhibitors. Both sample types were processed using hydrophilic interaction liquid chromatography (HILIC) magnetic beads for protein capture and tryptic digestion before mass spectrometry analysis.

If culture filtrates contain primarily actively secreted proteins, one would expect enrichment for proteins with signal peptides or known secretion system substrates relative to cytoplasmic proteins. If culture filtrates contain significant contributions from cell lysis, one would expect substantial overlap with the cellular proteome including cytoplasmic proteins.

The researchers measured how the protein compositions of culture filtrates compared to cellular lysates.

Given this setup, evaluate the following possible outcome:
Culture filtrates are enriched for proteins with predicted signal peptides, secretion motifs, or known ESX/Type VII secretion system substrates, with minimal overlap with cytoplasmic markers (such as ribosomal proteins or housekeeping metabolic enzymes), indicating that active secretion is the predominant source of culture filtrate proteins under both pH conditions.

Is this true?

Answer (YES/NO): NO